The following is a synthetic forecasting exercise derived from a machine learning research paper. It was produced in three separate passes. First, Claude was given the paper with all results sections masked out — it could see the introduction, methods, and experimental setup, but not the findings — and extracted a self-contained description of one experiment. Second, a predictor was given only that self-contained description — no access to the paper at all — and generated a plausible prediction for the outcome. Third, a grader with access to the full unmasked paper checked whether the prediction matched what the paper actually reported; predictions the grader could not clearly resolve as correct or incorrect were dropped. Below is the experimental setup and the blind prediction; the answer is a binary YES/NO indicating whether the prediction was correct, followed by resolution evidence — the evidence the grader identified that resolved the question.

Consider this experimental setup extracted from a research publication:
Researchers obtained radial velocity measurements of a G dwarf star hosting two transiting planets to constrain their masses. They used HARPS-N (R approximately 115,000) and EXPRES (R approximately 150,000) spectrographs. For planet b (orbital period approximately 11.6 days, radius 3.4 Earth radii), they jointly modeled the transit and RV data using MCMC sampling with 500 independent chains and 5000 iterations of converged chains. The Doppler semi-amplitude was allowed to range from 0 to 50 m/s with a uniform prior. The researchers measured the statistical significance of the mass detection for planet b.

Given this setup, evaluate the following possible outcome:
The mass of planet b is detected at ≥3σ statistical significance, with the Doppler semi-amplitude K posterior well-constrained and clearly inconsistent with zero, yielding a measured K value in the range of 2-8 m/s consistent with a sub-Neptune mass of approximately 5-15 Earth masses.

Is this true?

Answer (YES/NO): NO